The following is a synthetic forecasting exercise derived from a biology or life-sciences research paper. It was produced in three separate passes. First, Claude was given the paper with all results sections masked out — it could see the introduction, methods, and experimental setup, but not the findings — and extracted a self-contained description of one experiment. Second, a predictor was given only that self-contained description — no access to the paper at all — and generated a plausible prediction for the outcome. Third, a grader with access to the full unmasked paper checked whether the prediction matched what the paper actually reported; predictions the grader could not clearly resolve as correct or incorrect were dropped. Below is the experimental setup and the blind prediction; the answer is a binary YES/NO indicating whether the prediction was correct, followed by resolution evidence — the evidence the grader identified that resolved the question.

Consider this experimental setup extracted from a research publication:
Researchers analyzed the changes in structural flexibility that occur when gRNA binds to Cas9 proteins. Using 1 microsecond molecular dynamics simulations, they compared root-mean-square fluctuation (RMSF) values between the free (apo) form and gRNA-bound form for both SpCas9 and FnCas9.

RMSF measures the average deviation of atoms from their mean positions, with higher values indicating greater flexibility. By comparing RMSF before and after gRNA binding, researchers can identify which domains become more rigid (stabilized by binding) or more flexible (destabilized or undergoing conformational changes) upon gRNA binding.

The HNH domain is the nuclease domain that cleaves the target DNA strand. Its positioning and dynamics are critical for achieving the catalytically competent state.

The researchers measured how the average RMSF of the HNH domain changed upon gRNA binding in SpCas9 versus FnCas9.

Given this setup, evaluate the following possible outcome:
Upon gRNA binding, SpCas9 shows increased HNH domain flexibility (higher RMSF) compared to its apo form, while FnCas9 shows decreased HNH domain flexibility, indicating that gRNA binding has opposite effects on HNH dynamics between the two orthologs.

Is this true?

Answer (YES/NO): NO